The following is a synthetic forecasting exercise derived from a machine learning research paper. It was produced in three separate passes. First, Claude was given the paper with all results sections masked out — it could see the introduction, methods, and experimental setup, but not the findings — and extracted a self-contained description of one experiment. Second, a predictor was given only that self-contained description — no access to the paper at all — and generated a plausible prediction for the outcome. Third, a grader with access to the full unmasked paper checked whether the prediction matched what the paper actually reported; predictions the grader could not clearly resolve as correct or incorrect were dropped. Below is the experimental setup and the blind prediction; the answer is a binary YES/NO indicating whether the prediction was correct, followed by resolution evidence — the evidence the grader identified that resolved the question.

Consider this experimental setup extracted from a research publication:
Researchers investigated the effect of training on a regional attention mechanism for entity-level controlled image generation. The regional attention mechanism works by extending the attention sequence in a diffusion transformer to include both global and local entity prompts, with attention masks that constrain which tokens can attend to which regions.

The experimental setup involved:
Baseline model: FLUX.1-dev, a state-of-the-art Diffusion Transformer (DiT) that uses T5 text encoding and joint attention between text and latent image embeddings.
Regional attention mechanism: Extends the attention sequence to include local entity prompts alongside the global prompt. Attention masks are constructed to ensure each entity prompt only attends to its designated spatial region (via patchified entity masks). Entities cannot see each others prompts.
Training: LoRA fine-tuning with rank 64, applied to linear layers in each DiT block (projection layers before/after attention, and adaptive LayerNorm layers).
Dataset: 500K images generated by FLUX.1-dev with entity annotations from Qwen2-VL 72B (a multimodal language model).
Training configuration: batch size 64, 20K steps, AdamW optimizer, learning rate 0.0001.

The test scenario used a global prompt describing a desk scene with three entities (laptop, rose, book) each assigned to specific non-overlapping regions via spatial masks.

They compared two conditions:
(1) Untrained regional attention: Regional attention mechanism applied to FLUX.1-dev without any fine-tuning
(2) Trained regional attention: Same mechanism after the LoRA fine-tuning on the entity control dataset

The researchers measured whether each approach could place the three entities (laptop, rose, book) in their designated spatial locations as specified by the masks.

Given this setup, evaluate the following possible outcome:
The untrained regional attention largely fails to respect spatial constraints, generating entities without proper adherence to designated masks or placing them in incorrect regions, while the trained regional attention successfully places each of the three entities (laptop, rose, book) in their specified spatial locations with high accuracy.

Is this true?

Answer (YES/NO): YES